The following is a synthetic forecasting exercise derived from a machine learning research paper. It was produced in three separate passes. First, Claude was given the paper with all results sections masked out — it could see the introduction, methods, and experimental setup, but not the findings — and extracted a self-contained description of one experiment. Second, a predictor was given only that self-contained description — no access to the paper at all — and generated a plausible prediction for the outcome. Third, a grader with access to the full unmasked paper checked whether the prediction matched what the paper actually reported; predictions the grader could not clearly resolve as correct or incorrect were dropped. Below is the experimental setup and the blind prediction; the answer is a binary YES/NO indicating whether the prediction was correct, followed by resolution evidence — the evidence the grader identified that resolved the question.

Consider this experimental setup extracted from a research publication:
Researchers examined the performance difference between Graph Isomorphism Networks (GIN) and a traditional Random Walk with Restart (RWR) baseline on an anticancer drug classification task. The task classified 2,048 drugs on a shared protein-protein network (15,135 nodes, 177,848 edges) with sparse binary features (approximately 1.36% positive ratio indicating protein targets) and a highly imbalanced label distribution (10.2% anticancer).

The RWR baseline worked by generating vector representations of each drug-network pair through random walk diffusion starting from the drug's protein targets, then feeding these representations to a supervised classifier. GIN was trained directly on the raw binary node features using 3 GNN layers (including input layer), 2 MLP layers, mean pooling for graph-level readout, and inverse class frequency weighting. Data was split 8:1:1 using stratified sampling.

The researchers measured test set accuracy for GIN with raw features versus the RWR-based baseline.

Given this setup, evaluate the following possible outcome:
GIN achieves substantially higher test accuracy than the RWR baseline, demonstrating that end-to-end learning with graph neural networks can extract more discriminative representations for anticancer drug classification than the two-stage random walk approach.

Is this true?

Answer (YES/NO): YES